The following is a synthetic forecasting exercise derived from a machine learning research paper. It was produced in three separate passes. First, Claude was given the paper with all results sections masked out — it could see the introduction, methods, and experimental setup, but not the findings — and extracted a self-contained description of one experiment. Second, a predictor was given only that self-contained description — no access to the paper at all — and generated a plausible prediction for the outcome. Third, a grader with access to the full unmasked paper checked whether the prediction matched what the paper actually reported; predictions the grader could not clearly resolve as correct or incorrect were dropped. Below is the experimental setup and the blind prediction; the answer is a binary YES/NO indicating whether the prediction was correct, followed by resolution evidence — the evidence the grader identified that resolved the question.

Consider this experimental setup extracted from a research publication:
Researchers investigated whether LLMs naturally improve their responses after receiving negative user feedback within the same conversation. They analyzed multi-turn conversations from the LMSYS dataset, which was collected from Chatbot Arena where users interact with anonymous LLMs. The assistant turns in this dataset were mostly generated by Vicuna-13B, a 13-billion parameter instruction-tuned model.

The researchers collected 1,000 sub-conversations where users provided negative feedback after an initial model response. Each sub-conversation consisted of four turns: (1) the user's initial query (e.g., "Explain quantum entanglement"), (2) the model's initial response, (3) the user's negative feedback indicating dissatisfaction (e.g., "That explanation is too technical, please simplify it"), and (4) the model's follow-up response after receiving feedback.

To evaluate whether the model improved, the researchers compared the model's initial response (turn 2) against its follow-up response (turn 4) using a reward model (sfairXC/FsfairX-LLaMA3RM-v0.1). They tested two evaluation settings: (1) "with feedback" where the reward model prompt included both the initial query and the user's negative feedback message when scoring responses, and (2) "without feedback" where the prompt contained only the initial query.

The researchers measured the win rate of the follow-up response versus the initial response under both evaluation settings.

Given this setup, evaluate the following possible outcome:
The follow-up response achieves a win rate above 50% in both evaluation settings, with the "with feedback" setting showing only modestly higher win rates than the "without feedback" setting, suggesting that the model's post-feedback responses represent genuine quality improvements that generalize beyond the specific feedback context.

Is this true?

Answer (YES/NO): NO